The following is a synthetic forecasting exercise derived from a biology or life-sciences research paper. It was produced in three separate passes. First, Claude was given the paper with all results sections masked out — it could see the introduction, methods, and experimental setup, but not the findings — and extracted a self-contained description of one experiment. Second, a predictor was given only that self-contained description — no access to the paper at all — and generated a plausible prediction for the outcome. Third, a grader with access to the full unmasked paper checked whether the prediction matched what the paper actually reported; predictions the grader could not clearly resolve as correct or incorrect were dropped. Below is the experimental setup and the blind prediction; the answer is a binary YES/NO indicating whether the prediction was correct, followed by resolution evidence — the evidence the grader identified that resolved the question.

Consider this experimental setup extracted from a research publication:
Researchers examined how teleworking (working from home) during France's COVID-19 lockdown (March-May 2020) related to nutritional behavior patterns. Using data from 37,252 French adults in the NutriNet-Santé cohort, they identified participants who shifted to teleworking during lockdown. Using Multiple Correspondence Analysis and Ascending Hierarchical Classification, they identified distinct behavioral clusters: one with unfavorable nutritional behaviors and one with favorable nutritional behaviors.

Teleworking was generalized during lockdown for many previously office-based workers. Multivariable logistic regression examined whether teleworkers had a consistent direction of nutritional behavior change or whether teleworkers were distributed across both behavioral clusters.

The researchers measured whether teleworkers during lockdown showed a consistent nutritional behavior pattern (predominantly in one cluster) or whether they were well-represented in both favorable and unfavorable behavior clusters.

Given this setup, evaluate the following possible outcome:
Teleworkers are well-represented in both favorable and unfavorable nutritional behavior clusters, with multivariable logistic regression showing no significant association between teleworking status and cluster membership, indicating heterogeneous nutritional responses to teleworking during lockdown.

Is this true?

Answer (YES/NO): NO